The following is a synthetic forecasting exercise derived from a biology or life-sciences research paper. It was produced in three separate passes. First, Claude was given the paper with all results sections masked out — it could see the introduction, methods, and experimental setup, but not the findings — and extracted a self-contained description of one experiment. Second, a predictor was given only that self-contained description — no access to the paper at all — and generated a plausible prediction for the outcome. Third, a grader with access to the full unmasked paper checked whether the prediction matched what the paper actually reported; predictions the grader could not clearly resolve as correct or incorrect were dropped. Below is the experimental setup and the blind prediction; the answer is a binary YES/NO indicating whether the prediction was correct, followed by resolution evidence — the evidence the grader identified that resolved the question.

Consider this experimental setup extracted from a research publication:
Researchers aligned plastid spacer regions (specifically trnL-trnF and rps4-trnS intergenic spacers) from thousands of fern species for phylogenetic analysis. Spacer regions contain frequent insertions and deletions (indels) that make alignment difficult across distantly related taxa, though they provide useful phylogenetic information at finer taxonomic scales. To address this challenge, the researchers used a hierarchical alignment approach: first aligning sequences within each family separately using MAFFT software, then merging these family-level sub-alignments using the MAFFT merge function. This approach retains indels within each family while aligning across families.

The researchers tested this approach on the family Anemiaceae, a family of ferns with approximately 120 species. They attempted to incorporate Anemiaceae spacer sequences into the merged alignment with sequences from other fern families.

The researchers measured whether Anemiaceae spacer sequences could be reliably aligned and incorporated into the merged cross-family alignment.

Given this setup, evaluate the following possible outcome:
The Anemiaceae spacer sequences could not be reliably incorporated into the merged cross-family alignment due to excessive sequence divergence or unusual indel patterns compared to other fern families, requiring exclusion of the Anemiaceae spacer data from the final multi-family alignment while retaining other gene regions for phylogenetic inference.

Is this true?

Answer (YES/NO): YES